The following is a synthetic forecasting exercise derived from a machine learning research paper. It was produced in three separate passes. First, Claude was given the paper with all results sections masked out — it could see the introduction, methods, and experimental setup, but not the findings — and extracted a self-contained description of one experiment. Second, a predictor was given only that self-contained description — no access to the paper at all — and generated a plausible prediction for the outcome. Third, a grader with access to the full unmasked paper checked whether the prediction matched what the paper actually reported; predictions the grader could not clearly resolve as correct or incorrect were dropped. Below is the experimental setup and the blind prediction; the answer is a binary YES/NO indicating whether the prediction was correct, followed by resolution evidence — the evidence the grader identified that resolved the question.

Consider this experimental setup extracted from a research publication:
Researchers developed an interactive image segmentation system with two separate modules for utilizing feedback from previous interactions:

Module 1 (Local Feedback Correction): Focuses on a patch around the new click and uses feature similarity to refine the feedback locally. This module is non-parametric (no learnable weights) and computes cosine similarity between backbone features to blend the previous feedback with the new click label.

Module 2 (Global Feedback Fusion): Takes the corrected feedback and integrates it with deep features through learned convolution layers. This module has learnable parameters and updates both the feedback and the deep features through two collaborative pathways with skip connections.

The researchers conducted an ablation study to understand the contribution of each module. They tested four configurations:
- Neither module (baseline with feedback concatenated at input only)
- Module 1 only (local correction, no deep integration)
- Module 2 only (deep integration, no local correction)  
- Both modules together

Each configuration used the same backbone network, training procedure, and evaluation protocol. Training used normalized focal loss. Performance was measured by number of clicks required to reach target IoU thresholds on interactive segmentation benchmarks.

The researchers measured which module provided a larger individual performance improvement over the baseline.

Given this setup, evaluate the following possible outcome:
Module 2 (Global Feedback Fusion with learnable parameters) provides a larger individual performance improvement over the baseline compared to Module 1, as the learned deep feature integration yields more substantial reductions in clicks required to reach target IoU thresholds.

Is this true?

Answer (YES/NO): YES